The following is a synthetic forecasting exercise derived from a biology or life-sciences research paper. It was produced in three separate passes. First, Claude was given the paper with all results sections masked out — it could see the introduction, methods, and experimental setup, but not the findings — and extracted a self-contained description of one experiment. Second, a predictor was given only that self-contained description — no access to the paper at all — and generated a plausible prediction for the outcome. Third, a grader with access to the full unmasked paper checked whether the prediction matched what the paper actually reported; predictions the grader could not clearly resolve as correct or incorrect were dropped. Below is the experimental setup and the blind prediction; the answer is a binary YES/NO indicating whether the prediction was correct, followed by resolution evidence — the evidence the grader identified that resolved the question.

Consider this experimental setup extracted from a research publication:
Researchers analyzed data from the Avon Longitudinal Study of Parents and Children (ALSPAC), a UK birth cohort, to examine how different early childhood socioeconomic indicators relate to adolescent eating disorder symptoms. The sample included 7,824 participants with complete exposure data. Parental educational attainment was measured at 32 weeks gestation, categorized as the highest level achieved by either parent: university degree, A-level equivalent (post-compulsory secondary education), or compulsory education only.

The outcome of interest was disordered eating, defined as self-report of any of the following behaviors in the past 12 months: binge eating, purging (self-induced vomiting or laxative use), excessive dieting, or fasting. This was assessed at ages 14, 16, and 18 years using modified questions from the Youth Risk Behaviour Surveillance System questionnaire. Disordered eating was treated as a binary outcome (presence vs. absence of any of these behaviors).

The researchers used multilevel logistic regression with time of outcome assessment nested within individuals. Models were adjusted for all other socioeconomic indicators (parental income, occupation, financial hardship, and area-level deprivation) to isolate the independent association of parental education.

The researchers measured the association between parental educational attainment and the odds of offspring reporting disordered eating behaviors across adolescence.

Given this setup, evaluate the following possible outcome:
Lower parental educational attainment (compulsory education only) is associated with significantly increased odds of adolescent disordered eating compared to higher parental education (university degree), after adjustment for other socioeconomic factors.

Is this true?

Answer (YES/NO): YES